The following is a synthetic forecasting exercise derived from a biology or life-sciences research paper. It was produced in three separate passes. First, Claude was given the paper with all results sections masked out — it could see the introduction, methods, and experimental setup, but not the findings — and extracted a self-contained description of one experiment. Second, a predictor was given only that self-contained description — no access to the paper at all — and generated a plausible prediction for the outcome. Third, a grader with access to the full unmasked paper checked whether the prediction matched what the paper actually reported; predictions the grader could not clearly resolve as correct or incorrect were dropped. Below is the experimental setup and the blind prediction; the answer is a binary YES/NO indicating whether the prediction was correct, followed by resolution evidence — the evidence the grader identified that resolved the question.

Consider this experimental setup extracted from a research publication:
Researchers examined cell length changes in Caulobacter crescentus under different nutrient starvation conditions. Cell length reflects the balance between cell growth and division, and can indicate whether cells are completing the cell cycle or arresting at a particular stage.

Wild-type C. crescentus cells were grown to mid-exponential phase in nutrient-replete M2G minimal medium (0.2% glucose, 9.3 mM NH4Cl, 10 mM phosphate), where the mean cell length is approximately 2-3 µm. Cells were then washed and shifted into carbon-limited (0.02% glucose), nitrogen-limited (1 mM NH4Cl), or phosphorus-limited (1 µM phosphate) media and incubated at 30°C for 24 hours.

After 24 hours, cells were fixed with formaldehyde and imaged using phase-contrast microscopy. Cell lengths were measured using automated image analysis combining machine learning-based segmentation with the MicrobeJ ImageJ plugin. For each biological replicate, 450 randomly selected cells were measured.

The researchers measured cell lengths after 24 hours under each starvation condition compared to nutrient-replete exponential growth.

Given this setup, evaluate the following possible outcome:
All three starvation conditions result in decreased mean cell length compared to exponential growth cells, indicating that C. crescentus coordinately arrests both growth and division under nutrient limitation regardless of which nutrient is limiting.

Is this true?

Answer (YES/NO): NO